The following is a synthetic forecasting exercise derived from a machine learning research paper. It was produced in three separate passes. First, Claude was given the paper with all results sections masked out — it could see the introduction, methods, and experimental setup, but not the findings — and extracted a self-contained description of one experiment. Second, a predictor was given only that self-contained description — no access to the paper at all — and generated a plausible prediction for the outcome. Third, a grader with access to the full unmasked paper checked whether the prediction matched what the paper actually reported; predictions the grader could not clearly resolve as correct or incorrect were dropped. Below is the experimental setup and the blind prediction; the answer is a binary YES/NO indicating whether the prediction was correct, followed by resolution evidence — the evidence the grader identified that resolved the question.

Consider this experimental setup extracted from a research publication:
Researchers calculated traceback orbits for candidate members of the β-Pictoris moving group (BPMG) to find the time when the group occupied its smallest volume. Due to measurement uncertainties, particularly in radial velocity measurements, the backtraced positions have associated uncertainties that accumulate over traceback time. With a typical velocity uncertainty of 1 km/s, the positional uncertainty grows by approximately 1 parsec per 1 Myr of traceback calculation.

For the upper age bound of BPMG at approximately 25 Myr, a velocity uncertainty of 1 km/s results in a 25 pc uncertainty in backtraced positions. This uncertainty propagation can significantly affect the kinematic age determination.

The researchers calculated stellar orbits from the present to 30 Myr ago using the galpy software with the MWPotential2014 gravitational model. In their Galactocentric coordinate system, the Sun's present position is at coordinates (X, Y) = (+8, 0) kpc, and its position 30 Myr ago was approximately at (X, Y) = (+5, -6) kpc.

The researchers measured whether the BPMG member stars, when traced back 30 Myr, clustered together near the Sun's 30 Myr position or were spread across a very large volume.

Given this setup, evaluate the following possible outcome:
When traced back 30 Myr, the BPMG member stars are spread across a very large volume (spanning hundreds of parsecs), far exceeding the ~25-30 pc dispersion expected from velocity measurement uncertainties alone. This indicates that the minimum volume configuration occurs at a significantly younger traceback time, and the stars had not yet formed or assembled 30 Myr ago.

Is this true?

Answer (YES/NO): NO